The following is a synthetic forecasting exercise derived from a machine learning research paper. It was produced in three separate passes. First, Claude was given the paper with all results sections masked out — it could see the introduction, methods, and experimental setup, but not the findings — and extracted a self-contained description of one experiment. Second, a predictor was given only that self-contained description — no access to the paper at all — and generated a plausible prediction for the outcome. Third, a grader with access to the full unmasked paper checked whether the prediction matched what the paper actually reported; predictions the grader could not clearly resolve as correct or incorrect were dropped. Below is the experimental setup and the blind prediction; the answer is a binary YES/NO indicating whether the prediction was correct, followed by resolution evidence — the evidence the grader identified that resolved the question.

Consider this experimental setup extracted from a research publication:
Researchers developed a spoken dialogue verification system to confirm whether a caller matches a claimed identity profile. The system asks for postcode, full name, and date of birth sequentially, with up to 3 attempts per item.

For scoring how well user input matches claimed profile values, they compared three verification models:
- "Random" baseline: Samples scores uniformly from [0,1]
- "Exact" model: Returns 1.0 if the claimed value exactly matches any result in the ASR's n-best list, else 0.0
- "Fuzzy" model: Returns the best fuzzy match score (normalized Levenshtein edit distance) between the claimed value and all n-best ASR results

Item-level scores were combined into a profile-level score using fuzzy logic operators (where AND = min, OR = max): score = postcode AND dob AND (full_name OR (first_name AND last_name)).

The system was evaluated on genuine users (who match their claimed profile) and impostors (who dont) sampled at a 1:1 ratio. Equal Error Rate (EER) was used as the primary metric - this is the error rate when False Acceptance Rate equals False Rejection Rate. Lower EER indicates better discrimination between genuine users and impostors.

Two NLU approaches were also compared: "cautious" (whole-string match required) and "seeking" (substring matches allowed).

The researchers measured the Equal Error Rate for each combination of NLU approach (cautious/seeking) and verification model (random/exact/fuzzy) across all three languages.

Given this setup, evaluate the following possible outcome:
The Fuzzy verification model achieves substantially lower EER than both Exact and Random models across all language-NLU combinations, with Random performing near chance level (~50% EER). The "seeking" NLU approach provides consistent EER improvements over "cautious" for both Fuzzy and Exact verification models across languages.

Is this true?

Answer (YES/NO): NO